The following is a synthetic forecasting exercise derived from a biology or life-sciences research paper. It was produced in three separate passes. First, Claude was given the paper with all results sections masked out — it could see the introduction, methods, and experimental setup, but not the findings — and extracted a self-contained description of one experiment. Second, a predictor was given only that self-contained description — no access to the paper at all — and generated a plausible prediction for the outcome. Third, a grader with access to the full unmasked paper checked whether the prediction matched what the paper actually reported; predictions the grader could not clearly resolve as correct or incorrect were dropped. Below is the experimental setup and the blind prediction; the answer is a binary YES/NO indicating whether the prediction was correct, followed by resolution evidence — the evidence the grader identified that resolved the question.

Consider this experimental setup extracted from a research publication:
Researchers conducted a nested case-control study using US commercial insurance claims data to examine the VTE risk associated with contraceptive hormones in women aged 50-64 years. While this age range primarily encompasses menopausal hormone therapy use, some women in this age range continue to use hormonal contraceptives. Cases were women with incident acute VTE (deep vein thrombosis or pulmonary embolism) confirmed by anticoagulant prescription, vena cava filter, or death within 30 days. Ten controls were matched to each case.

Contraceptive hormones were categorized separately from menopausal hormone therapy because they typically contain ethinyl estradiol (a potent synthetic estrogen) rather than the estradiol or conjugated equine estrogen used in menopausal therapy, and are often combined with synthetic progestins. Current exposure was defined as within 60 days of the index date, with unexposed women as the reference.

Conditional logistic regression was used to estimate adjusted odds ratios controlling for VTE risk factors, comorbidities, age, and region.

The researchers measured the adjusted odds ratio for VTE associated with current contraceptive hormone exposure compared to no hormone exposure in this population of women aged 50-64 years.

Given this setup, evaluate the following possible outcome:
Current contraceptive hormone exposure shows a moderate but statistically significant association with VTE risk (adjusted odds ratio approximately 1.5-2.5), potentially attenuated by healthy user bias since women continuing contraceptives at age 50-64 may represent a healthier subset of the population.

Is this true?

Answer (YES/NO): NO